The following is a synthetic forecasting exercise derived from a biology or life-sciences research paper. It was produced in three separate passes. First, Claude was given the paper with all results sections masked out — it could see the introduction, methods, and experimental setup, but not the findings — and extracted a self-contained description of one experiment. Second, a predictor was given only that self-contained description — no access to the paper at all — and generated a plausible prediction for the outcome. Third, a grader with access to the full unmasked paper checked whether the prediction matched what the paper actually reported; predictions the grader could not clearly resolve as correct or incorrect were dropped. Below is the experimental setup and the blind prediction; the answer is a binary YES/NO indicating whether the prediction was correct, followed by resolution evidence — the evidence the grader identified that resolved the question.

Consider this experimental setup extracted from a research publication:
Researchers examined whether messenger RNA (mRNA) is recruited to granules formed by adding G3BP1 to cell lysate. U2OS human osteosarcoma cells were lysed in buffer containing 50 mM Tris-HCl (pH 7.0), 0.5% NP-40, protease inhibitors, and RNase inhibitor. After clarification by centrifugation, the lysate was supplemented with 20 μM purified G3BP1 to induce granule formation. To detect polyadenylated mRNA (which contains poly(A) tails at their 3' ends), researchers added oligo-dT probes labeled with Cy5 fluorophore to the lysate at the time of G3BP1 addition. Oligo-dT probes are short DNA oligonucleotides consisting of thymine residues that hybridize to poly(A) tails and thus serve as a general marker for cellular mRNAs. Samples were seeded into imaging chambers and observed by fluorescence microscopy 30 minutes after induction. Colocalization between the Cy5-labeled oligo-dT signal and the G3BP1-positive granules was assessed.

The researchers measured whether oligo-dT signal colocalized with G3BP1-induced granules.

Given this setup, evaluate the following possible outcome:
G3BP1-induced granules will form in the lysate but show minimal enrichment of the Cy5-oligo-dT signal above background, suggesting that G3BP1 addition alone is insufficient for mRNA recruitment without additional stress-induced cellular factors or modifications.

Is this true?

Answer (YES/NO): NO